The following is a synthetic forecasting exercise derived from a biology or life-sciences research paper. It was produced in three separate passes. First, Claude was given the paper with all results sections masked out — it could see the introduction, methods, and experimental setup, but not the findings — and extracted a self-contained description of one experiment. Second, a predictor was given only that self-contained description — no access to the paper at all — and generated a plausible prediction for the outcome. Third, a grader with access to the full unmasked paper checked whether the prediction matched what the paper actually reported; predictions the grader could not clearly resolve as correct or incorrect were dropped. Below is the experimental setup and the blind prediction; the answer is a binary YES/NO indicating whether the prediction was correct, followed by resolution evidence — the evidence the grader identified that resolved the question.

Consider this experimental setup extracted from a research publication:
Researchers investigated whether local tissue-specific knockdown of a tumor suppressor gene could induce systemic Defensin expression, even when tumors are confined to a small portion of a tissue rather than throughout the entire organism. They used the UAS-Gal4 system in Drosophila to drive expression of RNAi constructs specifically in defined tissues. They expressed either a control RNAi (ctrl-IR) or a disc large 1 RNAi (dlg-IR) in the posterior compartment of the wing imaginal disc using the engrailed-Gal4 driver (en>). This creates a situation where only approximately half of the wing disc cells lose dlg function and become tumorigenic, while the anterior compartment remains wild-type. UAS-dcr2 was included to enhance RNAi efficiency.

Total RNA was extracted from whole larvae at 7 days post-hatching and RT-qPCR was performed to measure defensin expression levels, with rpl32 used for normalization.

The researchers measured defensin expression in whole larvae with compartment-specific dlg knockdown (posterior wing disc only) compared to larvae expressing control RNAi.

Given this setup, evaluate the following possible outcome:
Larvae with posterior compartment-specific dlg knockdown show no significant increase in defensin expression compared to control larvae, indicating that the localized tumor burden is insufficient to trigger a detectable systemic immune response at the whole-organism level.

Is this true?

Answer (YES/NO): NO